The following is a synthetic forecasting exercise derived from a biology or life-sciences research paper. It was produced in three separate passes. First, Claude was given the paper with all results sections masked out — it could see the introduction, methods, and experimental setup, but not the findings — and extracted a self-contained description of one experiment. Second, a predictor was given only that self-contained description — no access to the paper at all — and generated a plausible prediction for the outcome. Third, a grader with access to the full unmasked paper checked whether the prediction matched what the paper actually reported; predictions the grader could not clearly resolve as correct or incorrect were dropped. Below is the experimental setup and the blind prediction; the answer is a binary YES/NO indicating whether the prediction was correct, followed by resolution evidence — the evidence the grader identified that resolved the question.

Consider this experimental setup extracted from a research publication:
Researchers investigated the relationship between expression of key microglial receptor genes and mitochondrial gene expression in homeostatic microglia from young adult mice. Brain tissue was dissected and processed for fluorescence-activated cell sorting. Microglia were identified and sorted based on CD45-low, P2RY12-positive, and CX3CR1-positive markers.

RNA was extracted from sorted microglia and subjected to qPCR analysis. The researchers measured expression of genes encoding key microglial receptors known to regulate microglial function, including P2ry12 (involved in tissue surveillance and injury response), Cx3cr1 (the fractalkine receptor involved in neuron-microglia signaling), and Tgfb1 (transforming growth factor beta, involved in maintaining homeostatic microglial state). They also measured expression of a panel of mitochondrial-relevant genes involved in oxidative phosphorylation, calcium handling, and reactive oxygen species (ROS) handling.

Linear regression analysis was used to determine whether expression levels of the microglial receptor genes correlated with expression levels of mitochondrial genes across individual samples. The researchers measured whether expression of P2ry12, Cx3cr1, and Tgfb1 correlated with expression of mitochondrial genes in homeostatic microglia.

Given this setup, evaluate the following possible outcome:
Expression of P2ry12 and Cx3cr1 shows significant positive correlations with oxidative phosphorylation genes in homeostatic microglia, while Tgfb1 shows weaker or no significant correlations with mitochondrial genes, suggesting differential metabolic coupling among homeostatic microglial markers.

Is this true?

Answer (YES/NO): NO